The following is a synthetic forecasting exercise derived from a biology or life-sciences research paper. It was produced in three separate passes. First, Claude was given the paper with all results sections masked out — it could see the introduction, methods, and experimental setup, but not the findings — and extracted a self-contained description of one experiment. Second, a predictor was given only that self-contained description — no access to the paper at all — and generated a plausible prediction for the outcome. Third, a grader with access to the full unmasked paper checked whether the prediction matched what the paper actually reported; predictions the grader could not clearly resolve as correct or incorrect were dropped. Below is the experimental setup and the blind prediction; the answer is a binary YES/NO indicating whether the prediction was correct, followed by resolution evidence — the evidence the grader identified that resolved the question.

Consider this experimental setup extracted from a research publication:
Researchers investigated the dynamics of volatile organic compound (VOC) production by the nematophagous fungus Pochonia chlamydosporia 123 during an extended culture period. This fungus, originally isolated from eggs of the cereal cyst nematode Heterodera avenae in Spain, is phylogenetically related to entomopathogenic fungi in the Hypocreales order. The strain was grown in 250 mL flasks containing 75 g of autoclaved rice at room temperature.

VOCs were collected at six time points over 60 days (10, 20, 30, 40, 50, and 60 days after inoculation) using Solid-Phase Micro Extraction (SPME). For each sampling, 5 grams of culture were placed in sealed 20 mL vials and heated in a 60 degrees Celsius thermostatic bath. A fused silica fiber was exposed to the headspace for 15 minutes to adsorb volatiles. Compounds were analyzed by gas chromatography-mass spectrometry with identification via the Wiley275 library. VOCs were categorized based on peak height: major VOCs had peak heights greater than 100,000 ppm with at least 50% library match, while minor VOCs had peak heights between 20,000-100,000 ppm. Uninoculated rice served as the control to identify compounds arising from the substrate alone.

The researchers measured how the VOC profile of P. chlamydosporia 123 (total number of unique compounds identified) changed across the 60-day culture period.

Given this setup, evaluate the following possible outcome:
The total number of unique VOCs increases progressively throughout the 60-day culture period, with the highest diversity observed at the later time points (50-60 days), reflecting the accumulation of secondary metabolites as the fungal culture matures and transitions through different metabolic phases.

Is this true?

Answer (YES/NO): NO